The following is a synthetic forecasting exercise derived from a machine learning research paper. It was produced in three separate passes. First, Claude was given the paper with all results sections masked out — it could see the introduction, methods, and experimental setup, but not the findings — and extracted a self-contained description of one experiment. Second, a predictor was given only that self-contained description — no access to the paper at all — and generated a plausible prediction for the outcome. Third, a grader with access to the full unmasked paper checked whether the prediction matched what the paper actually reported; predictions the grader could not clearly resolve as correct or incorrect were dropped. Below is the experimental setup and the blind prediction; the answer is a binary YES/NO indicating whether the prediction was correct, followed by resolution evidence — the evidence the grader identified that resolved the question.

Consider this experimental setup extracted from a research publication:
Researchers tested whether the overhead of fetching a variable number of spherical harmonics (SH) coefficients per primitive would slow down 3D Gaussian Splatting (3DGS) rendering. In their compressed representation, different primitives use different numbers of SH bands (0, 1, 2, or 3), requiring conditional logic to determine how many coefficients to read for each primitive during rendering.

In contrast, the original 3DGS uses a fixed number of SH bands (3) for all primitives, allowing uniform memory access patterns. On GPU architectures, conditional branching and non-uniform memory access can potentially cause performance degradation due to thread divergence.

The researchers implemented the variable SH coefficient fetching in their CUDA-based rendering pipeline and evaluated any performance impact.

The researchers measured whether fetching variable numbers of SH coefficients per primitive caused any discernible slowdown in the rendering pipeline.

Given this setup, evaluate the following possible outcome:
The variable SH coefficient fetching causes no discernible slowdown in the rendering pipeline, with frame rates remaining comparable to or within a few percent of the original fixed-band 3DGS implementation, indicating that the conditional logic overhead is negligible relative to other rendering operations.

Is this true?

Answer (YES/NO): YES